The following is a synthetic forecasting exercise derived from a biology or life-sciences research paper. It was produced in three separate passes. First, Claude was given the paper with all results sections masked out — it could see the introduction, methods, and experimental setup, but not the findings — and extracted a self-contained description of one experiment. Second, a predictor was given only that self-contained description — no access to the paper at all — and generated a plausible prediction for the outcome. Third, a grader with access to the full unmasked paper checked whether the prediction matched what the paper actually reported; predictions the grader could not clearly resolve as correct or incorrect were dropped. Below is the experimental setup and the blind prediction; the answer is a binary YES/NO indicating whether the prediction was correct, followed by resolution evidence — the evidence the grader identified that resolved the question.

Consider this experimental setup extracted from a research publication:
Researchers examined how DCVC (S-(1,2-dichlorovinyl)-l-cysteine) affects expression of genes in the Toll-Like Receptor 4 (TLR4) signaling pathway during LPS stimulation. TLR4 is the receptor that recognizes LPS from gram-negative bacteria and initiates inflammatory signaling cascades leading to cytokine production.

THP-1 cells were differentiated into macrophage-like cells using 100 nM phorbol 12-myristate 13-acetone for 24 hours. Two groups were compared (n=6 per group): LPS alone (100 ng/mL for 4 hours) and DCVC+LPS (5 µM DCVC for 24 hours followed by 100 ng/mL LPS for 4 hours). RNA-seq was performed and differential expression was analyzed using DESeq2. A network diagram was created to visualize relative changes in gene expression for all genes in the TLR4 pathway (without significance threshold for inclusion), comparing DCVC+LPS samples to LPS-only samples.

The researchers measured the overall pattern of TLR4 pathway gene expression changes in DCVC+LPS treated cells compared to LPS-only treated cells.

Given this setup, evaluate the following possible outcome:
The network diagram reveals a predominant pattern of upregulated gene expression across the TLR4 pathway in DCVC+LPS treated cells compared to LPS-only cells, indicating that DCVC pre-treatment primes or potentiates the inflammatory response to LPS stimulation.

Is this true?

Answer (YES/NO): NO